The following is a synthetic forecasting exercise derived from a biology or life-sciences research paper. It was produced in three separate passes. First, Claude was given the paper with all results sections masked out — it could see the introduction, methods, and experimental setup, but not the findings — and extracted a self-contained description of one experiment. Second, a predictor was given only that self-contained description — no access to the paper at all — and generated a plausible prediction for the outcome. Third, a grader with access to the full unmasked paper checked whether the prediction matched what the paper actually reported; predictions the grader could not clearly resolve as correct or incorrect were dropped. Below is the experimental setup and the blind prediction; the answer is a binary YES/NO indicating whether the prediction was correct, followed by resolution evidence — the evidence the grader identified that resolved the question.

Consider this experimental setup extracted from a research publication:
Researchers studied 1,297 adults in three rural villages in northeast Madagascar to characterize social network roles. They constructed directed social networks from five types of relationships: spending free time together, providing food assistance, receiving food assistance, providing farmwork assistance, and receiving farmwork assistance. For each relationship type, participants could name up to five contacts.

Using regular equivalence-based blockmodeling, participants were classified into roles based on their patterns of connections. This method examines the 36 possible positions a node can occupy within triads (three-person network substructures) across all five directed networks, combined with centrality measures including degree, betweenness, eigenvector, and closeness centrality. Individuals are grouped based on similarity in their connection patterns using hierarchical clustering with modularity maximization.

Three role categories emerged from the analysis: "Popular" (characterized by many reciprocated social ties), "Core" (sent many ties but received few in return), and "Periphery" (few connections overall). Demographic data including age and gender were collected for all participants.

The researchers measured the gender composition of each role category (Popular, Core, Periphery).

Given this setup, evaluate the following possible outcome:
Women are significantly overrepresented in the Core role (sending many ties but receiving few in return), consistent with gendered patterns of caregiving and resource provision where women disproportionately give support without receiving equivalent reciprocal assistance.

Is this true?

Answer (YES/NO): NO